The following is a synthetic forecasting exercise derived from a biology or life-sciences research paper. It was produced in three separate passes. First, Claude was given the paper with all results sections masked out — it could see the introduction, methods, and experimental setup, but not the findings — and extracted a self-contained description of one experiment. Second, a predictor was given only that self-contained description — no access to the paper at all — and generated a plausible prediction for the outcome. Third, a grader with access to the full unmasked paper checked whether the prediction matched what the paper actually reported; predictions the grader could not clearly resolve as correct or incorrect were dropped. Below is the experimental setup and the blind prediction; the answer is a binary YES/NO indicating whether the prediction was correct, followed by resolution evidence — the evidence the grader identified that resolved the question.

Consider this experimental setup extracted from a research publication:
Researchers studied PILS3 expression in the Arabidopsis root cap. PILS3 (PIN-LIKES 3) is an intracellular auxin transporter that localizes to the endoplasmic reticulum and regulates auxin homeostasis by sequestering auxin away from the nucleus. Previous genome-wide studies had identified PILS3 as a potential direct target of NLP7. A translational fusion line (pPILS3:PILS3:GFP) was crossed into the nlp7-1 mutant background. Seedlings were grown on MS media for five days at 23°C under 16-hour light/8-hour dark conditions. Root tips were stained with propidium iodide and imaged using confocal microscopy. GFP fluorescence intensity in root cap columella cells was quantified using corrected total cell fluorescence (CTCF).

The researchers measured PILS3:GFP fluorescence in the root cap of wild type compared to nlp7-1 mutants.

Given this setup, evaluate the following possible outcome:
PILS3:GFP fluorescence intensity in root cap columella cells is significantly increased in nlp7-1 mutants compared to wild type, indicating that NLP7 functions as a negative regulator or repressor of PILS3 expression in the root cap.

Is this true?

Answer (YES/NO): NO